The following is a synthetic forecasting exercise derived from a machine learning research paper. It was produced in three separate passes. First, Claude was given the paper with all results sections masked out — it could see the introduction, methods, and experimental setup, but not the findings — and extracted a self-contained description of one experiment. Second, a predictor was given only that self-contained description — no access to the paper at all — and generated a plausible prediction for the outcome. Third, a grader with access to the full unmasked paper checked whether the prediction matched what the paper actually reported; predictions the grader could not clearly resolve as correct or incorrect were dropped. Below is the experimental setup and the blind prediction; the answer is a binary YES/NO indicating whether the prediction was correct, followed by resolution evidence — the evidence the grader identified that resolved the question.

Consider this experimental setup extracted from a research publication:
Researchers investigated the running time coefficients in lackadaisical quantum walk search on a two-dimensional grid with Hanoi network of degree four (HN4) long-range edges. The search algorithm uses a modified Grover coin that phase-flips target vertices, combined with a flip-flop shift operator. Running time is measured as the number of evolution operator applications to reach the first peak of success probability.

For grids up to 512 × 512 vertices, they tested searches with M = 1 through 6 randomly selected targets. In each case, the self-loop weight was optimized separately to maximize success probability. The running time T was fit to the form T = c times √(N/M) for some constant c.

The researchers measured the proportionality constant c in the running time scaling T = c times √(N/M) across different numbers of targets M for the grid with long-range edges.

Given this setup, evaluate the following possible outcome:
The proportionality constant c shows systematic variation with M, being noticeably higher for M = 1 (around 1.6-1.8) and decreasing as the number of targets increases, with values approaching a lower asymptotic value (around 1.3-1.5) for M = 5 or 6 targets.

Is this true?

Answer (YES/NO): NO